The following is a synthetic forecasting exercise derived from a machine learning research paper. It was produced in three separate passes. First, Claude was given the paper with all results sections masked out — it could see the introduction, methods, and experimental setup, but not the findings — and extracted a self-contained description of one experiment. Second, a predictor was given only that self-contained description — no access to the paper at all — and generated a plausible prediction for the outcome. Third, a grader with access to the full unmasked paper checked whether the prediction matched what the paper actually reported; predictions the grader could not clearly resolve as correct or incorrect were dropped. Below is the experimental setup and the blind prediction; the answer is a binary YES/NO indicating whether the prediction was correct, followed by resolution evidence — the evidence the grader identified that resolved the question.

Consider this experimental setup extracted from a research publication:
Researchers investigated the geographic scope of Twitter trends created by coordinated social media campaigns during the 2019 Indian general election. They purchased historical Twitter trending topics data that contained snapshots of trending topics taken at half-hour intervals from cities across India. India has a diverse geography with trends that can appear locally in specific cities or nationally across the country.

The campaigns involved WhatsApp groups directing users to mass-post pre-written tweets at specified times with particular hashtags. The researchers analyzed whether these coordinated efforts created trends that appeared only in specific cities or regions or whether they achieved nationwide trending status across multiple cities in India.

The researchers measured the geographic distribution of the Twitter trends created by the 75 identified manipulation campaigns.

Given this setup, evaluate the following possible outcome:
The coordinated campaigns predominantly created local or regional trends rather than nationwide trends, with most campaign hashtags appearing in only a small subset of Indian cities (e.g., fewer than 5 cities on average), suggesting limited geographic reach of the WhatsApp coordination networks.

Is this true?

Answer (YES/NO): NO